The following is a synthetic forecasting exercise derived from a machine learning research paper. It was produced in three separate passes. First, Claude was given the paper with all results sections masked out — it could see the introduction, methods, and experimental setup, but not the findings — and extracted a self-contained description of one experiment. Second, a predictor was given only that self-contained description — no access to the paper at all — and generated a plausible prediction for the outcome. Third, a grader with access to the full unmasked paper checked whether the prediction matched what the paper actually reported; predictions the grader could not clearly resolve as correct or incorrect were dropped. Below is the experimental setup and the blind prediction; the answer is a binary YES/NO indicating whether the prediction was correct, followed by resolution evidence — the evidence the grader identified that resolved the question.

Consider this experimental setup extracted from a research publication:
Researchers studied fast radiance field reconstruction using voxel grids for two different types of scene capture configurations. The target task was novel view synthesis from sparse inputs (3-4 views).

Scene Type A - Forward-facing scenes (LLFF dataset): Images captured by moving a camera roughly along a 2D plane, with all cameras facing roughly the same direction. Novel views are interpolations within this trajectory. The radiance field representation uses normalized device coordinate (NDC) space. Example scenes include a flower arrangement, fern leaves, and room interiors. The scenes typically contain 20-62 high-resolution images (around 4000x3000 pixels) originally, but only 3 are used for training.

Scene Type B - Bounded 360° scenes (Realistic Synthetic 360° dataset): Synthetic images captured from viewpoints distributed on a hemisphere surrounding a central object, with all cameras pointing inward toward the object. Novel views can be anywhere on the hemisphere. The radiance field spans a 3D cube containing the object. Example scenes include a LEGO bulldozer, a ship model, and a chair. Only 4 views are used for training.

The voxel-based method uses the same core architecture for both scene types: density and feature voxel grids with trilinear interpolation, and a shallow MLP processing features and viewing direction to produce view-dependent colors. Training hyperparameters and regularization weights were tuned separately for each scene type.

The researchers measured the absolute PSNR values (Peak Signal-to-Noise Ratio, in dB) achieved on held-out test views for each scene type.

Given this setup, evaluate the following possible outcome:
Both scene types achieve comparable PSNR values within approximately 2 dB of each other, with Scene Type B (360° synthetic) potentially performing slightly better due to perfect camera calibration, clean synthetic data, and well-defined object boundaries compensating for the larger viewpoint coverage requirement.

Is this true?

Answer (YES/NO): NO